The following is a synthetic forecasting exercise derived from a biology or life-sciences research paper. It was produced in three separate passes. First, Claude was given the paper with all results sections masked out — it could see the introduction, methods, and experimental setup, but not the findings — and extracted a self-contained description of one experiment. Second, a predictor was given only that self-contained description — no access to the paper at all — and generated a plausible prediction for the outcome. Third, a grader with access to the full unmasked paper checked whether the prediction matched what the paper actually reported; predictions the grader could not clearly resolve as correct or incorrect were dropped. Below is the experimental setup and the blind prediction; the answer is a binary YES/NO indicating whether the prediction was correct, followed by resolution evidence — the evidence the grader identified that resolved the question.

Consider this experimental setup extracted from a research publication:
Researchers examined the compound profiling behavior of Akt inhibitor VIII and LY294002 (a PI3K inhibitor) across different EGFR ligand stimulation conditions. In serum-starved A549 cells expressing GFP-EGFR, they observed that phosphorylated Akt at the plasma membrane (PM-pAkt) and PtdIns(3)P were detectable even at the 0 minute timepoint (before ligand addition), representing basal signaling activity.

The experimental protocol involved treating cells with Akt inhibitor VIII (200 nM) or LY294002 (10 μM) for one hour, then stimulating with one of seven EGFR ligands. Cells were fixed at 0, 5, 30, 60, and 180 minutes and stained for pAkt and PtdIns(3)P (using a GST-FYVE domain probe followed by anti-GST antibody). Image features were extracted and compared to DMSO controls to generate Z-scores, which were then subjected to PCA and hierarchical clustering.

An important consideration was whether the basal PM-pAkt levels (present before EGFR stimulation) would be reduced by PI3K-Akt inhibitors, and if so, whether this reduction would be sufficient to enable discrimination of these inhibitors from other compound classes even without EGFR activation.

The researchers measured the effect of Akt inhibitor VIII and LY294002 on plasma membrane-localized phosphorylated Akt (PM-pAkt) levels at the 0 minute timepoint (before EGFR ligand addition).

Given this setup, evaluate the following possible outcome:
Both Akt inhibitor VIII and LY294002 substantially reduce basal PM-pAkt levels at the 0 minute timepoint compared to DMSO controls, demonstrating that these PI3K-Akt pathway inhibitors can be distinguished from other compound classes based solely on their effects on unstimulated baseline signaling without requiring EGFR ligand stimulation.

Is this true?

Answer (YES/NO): YES